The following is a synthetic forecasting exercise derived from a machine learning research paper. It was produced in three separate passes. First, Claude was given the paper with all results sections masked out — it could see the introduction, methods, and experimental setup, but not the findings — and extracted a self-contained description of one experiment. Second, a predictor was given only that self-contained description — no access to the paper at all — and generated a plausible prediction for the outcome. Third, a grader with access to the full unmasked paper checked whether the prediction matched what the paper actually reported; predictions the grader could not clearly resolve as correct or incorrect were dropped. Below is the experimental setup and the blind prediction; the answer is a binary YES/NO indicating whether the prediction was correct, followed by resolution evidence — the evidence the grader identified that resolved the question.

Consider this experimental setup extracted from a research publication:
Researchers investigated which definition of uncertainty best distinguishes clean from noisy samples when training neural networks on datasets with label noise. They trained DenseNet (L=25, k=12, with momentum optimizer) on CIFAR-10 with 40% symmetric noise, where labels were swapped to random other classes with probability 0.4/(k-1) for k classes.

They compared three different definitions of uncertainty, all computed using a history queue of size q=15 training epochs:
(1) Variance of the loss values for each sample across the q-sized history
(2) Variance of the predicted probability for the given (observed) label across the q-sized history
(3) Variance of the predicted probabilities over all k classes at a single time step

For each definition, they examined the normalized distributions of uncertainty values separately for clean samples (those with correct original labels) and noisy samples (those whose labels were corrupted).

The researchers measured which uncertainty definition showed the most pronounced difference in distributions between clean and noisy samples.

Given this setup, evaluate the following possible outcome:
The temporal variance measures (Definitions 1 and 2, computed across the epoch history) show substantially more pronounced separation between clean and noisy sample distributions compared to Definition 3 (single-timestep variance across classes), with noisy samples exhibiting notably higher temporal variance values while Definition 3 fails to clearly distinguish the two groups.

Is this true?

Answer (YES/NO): NO